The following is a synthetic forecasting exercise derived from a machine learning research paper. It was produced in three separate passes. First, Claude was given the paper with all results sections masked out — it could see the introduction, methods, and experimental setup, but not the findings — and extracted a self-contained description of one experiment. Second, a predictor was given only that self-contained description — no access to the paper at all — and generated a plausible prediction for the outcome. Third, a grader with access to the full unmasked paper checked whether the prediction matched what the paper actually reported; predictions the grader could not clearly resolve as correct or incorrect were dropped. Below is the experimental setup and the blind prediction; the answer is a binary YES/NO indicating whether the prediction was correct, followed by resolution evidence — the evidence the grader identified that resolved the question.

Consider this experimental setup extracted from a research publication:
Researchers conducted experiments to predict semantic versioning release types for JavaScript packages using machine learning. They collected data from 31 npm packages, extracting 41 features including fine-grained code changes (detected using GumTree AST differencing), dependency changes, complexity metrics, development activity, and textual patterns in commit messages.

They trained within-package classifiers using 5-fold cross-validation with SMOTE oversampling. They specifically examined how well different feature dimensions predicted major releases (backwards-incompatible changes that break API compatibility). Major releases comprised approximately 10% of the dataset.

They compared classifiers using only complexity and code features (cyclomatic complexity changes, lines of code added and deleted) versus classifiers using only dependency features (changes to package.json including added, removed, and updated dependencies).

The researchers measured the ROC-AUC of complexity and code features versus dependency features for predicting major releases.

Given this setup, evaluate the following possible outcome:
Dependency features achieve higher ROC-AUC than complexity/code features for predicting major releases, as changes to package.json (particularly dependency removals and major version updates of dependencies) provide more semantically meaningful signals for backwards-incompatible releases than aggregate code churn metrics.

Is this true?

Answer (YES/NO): NO